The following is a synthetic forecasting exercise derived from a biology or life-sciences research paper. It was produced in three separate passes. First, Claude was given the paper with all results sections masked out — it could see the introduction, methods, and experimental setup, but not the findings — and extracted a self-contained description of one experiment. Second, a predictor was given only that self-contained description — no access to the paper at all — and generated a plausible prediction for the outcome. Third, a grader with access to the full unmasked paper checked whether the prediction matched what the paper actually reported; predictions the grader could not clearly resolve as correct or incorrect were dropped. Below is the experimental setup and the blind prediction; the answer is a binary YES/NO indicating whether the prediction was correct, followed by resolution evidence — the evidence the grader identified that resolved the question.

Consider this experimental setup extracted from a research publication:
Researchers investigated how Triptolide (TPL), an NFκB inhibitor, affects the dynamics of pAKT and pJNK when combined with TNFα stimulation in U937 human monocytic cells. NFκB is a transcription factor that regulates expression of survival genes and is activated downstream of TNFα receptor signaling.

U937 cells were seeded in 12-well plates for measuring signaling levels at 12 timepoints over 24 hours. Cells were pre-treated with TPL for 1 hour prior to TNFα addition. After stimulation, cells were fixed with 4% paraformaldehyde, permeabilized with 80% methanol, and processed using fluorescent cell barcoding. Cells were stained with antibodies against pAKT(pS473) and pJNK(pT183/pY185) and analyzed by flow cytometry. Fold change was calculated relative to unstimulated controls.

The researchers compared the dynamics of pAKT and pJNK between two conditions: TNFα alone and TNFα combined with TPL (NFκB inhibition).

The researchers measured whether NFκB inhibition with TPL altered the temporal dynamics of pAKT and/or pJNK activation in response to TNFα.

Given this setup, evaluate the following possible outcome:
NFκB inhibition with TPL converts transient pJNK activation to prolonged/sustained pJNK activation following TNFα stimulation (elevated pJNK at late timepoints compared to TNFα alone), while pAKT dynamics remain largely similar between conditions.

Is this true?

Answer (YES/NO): NO